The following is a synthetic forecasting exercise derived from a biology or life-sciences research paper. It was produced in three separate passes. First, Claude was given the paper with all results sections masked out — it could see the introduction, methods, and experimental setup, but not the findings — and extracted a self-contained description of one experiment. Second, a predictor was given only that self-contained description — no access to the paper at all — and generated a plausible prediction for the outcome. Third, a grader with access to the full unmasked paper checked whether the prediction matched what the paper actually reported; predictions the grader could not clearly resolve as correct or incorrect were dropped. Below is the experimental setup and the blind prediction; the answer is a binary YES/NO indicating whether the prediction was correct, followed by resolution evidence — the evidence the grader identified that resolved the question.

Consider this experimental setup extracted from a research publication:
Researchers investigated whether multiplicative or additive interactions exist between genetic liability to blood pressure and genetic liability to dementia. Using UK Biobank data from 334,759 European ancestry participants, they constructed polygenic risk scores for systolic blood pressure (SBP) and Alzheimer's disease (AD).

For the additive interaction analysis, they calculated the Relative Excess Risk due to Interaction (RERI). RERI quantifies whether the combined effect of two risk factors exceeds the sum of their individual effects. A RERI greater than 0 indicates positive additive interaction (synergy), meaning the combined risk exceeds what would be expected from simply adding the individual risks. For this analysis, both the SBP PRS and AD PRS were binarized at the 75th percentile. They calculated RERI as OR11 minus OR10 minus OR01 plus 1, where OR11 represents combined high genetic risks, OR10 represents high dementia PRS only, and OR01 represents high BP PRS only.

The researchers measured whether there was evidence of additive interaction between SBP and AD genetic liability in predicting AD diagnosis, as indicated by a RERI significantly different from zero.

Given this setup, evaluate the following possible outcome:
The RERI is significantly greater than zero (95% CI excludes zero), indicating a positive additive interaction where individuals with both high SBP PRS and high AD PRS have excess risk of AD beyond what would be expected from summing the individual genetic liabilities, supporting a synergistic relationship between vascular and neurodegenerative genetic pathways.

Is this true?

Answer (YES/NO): NO